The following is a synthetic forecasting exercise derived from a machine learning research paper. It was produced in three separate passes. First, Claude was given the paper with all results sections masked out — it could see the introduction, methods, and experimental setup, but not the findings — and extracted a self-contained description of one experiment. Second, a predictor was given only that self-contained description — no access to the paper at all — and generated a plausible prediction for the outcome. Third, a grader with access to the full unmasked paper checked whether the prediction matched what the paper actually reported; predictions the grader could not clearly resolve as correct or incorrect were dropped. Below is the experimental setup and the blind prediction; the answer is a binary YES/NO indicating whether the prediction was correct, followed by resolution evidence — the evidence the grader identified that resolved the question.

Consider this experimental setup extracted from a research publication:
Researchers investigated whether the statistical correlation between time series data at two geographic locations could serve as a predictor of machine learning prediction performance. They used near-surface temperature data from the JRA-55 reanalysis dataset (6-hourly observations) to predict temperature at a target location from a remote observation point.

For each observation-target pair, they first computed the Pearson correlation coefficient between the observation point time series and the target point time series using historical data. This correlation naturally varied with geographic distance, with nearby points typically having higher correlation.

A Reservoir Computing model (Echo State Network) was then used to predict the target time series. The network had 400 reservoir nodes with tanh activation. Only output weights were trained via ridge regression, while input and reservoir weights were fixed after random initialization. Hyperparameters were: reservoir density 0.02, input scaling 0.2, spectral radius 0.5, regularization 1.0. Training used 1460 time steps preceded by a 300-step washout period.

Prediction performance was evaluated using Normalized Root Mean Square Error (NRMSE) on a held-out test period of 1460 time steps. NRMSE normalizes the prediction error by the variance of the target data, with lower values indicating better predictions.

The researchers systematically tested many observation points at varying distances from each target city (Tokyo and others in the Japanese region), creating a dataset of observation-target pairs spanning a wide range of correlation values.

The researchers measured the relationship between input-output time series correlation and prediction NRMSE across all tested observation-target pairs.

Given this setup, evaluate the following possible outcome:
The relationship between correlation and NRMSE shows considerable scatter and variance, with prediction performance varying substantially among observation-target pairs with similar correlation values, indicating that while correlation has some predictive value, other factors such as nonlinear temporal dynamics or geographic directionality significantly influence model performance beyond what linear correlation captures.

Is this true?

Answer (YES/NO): NO